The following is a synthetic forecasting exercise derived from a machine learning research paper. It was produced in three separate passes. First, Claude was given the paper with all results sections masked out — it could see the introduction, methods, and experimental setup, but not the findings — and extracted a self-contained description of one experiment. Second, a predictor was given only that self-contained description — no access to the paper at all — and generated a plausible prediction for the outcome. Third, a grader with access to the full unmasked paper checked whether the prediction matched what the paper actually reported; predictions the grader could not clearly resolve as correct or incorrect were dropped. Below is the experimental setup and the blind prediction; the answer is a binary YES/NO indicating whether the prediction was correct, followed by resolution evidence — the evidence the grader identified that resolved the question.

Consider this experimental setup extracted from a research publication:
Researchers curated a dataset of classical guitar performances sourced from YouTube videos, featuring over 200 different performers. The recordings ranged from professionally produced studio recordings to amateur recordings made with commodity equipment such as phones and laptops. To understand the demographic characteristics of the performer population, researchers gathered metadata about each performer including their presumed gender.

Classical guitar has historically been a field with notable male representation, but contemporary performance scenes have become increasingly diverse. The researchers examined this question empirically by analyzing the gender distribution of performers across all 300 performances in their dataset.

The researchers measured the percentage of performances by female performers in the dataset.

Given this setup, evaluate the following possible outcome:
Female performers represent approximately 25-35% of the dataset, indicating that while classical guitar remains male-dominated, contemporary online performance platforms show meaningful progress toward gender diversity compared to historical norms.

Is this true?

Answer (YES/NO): NO